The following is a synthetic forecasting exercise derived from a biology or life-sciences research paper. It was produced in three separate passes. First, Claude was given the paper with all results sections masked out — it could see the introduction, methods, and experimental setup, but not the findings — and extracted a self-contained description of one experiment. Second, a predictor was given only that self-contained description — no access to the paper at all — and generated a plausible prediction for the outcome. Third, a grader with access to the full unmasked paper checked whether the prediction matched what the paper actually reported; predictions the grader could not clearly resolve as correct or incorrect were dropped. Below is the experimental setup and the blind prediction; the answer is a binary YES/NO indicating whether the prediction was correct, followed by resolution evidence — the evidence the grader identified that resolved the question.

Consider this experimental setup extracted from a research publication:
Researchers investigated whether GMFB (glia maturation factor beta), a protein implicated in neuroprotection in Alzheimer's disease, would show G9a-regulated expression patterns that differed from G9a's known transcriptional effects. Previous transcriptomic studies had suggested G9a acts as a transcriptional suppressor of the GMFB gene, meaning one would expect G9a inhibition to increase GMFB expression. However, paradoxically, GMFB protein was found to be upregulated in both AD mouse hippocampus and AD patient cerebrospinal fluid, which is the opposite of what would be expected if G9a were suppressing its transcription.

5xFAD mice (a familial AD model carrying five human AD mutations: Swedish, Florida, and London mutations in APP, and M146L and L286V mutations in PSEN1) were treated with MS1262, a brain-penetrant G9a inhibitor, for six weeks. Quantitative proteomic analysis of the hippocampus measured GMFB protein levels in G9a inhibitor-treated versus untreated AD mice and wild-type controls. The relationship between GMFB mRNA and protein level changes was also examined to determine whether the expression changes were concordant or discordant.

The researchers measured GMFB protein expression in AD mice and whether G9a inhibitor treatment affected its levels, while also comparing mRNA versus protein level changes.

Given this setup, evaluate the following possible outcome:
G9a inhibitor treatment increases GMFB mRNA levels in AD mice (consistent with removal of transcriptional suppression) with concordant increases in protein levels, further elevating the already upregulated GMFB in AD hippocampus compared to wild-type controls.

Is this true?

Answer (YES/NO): NO